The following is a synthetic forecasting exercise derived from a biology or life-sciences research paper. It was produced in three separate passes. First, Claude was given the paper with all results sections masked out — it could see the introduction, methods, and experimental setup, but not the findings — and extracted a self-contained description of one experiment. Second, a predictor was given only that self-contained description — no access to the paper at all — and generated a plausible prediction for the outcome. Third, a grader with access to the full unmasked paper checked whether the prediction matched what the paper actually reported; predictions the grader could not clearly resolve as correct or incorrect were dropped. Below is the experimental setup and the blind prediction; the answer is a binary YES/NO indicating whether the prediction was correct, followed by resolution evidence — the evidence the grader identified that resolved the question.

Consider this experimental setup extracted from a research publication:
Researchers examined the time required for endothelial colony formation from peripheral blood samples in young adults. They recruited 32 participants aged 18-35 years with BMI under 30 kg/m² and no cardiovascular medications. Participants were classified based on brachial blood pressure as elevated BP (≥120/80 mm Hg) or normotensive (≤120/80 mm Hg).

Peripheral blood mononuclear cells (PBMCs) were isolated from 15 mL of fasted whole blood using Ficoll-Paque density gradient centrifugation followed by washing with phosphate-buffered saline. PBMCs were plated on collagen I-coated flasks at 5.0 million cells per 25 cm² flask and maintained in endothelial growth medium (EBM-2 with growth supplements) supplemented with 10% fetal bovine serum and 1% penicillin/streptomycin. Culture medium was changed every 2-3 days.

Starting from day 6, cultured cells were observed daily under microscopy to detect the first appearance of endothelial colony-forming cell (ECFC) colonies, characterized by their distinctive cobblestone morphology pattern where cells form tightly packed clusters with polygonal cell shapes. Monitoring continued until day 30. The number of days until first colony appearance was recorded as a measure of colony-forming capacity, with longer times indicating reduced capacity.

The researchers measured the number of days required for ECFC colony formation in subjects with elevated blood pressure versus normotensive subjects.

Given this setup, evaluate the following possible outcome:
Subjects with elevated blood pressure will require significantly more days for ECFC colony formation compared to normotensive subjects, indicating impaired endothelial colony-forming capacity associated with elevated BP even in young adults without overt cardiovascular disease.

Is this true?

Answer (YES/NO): YES